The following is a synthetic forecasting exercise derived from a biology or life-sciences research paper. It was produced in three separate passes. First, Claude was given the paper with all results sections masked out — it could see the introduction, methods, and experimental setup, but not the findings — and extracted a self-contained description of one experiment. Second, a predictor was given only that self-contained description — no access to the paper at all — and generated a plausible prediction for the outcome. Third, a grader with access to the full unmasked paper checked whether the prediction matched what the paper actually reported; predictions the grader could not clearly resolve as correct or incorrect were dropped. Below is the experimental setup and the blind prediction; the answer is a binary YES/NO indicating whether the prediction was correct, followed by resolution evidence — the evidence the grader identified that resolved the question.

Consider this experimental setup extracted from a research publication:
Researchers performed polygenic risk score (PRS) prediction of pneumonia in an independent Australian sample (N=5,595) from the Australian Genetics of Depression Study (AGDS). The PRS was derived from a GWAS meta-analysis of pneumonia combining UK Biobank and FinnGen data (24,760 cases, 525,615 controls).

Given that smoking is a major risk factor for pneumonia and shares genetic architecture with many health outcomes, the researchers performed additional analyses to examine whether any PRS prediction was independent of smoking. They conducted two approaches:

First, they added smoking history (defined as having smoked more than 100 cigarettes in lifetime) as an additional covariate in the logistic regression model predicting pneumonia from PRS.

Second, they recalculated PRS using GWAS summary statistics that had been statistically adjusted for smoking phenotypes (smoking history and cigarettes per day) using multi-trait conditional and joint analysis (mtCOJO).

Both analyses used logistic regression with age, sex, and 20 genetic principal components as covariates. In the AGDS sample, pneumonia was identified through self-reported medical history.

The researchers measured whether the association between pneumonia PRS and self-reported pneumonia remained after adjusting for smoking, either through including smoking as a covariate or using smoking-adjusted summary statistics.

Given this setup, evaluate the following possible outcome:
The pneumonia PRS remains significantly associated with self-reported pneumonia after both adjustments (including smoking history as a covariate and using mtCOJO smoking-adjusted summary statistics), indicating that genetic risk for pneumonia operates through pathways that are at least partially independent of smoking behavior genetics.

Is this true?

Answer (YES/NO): YES